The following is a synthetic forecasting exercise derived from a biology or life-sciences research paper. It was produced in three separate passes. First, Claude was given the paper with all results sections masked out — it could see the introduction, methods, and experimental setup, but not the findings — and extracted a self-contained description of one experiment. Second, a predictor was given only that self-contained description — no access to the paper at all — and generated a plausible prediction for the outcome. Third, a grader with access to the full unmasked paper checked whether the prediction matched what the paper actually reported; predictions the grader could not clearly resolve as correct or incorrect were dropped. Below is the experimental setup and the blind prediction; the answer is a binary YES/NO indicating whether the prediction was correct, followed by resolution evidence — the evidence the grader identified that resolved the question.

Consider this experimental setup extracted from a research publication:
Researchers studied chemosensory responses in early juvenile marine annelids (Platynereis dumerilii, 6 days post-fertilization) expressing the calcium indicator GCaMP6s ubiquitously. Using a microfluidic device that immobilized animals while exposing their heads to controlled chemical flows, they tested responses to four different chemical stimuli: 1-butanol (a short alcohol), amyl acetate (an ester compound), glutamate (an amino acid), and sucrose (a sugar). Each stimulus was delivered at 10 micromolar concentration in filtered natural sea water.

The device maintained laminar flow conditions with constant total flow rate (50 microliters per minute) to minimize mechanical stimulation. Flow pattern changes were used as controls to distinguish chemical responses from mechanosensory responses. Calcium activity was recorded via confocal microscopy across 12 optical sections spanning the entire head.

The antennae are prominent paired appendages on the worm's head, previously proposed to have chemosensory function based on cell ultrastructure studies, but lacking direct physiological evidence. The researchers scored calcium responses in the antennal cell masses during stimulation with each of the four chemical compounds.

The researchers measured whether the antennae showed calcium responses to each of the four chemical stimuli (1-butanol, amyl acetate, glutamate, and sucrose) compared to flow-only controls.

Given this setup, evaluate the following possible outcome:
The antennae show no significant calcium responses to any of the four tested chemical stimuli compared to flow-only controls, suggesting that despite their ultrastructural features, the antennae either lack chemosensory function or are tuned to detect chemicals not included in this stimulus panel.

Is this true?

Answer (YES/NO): NO